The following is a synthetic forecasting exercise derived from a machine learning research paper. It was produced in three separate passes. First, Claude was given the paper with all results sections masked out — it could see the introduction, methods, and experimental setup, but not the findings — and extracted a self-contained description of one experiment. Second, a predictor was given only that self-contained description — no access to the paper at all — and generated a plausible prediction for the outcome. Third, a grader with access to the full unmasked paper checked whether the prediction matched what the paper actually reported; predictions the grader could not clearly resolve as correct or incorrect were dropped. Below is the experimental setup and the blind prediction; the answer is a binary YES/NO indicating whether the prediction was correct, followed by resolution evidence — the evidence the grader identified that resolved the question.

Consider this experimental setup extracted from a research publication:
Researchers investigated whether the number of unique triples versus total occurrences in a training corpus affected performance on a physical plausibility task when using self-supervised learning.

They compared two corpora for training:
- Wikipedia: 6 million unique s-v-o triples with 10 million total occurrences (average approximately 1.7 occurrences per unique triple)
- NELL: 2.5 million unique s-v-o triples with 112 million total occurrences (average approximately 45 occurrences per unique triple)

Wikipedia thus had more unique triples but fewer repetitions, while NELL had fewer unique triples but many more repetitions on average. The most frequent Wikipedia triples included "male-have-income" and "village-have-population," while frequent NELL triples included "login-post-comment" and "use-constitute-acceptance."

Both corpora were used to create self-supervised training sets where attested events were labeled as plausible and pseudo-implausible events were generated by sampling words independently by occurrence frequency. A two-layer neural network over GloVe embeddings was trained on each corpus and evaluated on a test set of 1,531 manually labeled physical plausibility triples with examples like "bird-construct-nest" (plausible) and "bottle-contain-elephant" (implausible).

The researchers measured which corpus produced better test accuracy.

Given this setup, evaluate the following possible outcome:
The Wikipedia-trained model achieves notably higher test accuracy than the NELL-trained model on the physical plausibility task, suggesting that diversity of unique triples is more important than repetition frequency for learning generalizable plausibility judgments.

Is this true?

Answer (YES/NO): NO